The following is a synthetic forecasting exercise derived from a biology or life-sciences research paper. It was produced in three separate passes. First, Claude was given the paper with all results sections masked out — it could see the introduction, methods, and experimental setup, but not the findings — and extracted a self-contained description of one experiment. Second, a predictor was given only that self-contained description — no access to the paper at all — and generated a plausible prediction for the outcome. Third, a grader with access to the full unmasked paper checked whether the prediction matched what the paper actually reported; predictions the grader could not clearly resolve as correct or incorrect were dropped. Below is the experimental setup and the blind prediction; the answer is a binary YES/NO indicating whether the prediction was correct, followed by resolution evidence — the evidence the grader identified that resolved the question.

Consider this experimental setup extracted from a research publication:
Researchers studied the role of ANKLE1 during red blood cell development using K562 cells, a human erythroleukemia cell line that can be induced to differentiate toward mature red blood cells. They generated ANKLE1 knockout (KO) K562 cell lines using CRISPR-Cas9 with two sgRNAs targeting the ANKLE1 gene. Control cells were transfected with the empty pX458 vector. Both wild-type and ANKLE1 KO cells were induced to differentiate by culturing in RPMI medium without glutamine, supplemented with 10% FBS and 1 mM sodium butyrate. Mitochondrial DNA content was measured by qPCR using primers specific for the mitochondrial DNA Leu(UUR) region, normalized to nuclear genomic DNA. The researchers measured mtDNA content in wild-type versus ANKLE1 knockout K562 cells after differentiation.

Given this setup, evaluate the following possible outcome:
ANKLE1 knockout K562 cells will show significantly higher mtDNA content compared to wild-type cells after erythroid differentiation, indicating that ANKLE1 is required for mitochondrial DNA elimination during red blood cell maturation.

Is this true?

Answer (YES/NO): YES